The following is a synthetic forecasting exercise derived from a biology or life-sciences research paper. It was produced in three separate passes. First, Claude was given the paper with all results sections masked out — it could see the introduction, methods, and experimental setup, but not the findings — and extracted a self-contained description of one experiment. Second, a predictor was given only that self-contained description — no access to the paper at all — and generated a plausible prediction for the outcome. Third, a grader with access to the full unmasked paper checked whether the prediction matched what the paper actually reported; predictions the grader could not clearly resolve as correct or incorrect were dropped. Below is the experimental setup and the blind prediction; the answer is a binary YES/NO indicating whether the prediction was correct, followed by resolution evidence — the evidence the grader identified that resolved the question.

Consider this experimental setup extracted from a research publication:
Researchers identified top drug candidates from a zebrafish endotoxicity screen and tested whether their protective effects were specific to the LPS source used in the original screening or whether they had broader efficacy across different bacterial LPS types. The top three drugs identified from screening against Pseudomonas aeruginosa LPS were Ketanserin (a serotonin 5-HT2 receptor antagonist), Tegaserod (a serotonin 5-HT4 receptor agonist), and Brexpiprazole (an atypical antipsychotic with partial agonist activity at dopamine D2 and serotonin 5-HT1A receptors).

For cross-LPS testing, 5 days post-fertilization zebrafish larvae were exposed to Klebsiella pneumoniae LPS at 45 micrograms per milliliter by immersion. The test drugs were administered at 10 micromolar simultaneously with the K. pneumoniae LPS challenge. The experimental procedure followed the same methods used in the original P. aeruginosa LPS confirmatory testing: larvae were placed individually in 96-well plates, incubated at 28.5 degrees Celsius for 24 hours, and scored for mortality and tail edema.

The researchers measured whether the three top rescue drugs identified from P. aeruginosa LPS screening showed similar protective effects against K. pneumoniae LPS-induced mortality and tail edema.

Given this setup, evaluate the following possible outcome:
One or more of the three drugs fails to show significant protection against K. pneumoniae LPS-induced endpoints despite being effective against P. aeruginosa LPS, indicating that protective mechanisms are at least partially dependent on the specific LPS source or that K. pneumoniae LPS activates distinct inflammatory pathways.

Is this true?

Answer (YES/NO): NO